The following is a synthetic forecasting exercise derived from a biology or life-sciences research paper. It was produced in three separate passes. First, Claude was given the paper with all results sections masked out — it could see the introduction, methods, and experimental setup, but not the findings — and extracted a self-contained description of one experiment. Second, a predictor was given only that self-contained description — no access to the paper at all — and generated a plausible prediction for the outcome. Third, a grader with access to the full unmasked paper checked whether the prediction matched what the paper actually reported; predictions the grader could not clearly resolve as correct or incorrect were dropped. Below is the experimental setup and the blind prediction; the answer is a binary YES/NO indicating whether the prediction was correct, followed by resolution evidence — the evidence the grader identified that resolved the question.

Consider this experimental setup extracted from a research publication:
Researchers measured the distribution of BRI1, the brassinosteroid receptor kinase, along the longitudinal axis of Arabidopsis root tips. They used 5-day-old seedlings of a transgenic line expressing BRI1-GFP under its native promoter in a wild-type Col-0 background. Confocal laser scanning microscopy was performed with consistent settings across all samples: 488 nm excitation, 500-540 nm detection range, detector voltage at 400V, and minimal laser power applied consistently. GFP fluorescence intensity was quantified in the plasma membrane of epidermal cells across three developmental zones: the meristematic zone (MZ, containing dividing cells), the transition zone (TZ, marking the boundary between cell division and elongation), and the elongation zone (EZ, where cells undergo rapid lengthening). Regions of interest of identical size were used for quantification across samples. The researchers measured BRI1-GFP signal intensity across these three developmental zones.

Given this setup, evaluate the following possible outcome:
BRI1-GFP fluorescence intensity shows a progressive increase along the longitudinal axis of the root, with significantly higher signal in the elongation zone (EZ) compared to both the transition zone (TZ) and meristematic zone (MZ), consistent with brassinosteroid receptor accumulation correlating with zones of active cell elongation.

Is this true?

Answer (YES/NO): NO